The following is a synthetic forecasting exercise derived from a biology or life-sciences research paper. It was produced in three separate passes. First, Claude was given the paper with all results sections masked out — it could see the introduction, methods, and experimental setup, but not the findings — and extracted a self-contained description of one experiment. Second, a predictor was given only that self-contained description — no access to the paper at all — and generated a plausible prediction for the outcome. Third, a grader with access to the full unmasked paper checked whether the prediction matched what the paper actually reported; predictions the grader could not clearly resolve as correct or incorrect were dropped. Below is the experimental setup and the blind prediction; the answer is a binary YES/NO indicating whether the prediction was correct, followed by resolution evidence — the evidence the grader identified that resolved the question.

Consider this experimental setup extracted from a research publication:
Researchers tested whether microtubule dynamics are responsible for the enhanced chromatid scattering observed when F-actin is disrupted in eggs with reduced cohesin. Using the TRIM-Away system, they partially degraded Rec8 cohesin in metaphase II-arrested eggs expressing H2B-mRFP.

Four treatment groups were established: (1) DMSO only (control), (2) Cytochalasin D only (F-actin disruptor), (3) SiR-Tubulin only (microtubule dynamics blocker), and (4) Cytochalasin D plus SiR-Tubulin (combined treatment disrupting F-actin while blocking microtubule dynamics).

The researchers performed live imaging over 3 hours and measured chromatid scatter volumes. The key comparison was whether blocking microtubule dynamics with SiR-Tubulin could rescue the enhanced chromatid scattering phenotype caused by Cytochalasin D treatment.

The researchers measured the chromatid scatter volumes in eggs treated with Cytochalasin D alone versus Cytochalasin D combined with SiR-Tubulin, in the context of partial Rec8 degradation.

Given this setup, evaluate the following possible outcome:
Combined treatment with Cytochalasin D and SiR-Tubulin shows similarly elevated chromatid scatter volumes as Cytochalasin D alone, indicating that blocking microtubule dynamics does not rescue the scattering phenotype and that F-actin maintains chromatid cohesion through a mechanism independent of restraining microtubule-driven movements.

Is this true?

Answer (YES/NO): NO